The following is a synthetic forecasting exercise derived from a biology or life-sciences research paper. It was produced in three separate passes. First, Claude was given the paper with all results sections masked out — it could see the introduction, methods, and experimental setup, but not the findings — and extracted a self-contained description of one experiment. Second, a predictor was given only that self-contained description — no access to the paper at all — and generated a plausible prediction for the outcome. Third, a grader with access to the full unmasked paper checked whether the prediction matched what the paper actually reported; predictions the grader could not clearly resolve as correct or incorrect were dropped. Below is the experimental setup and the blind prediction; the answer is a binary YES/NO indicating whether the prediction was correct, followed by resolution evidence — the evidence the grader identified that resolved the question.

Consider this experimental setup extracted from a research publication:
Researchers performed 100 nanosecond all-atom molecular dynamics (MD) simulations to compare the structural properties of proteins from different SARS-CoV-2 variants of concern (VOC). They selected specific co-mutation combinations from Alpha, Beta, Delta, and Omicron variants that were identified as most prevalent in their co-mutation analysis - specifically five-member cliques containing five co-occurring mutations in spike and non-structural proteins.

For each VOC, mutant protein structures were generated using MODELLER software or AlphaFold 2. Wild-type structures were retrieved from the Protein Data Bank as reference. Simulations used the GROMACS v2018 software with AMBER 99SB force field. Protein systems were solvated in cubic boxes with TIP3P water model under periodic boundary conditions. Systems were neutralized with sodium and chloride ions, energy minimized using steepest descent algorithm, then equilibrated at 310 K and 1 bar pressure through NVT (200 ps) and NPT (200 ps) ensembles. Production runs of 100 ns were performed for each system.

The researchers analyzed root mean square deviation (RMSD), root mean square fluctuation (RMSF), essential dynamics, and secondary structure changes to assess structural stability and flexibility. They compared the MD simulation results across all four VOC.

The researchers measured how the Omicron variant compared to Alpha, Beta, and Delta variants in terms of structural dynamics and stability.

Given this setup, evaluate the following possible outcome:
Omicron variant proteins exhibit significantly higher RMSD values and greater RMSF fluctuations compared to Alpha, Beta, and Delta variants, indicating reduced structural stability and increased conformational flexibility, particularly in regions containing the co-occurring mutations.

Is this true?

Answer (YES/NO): NO